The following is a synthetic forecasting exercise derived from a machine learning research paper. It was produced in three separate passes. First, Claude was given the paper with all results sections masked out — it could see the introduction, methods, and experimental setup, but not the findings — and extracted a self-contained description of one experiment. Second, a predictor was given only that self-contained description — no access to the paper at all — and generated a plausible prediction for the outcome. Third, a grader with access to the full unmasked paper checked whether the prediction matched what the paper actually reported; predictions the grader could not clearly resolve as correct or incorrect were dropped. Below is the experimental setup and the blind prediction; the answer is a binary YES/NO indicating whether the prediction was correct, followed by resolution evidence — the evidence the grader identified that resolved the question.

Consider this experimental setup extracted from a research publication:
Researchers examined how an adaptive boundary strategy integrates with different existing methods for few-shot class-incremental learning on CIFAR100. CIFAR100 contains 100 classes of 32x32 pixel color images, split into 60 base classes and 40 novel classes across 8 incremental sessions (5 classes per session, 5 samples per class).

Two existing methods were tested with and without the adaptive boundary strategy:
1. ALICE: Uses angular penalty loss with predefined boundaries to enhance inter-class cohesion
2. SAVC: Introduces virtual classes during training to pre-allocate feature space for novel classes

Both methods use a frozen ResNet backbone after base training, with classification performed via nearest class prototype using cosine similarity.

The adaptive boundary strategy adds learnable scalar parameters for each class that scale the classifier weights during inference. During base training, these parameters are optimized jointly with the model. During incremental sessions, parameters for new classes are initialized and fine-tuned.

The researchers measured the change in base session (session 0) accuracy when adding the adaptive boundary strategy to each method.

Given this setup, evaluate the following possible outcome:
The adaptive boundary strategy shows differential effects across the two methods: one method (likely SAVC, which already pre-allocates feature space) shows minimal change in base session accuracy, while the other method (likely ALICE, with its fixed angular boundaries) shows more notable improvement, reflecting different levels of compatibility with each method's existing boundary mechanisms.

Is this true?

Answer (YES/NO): NO